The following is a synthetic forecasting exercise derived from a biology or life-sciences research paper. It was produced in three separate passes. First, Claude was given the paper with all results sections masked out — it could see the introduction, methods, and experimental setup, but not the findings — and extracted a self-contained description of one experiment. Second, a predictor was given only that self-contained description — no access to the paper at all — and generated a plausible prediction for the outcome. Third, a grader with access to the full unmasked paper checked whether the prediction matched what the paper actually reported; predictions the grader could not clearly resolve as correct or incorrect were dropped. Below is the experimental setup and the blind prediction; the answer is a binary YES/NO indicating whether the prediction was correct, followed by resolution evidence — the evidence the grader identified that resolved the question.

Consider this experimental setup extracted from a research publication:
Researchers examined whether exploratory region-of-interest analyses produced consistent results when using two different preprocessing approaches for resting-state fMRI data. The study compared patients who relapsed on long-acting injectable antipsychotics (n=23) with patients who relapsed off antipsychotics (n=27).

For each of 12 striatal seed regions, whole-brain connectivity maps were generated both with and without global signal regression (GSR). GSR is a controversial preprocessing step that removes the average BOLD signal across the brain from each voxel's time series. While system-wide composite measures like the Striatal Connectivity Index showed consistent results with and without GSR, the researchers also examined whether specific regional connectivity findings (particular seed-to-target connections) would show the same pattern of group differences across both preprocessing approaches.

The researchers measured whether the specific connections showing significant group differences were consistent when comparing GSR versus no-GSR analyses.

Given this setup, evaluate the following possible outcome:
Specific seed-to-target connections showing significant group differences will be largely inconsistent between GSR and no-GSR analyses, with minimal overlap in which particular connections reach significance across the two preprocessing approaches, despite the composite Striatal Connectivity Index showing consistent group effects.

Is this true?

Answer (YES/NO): YES